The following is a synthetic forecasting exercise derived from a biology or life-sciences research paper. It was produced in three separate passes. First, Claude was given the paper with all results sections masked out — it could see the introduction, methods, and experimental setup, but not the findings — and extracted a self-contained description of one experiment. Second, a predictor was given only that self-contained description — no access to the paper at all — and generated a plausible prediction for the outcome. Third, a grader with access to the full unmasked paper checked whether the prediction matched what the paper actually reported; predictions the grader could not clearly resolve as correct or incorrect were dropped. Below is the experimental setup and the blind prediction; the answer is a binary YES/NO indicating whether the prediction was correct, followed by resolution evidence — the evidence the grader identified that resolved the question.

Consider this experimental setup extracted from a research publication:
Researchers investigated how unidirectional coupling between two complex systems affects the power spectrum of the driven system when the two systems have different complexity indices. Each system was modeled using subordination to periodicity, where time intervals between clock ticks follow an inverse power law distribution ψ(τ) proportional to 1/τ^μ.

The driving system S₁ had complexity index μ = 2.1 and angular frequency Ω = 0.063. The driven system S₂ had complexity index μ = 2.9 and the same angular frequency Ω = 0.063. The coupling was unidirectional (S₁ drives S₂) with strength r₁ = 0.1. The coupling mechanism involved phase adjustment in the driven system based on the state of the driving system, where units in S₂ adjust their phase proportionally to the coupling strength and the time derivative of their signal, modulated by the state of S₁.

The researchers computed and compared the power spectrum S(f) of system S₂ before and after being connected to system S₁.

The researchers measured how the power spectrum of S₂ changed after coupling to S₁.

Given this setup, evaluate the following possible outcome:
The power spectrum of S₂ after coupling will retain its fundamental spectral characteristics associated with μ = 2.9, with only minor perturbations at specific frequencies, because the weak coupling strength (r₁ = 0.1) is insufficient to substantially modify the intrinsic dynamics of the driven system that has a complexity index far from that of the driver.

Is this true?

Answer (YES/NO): NO